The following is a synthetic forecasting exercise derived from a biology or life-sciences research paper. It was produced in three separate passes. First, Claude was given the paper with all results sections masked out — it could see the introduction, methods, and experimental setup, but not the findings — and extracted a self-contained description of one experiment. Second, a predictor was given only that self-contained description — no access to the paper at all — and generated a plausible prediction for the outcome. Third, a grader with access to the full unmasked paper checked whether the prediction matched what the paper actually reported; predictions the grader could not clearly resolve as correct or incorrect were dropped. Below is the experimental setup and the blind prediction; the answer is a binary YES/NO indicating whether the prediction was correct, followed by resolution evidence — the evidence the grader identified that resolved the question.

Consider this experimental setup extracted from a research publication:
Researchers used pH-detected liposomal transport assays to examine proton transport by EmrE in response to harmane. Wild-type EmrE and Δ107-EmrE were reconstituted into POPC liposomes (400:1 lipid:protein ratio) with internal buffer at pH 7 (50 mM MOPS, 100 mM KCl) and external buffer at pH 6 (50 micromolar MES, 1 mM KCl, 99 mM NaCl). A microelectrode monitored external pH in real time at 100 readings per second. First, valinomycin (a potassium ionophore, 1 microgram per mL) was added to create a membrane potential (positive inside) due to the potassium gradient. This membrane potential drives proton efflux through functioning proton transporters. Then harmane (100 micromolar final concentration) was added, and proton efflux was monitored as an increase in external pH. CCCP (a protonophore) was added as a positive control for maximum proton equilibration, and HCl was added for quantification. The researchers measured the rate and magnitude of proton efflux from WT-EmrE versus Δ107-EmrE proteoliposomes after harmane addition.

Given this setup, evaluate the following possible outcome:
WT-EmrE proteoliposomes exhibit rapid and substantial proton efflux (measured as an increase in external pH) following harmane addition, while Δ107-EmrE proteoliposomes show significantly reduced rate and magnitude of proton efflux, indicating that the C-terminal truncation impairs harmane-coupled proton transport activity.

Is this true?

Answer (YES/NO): NO